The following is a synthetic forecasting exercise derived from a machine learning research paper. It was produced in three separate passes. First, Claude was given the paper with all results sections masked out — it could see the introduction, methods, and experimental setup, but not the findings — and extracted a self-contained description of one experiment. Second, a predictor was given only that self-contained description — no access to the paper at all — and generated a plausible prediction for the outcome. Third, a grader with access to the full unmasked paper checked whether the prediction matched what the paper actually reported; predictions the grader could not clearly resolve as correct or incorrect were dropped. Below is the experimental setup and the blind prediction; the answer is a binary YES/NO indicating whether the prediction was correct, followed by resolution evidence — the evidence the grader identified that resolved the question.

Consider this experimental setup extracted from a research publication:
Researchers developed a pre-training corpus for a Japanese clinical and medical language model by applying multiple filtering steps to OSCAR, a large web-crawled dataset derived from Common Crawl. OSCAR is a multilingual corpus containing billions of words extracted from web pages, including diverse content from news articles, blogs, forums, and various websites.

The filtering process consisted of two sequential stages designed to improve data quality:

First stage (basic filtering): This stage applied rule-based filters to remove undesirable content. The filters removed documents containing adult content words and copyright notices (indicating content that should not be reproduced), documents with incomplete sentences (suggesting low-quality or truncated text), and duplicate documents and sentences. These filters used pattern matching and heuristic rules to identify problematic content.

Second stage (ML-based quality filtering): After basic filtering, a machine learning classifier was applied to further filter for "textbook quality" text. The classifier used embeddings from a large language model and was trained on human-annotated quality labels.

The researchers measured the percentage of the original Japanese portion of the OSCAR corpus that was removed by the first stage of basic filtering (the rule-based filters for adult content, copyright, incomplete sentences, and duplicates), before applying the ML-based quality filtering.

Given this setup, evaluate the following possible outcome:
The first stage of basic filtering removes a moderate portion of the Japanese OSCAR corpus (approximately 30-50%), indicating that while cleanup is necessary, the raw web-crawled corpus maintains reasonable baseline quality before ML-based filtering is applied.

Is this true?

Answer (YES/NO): NO